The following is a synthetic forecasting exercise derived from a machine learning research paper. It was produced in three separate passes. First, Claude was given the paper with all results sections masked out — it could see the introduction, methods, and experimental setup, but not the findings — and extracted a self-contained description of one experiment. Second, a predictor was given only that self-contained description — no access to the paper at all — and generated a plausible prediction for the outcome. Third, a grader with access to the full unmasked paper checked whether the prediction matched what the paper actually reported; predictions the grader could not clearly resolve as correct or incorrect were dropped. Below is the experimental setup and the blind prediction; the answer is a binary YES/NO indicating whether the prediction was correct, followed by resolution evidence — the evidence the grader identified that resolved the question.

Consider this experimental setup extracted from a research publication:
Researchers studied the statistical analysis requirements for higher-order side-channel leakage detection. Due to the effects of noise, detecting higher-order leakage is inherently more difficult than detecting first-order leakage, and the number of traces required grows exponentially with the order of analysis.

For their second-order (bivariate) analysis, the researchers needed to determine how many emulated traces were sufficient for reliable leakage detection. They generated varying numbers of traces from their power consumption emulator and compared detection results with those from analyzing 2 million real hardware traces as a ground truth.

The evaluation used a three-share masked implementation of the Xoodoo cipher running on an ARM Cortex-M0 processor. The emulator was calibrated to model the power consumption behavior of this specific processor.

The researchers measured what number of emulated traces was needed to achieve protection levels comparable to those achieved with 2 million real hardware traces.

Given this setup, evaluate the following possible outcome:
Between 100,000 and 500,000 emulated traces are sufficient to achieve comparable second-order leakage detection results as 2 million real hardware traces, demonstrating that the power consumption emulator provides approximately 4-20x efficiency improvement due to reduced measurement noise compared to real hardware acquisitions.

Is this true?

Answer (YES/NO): YES